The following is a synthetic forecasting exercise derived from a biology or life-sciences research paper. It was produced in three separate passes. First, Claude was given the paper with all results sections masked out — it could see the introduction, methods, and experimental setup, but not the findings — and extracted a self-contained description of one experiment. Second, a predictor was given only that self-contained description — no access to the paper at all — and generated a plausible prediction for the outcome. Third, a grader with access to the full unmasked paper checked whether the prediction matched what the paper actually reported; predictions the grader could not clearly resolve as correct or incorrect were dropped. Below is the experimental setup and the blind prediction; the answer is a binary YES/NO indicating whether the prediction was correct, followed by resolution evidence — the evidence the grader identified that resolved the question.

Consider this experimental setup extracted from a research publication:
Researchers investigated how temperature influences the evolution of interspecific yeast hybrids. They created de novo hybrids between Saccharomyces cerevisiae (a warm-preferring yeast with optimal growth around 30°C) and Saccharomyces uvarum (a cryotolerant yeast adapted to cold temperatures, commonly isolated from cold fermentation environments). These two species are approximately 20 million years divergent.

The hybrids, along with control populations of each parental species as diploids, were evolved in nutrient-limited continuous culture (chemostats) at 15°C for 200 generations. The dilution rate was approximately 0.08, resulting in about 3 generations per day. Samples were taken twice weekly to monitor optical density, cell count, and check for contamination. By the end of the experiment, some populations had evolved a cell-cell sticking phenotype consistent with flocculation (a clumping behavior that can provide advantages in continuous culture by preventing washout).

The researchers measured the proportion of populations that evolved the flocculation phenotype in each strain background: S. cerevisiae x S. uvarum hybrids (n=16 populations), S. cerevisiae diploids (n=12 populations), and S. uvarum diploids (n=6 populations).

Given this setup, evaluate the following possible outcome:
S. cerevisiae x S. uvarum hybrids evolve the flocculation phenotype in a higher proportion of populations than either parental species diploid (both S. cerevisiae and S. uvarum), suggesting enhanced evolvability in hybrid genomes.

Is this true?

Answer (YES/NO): NO